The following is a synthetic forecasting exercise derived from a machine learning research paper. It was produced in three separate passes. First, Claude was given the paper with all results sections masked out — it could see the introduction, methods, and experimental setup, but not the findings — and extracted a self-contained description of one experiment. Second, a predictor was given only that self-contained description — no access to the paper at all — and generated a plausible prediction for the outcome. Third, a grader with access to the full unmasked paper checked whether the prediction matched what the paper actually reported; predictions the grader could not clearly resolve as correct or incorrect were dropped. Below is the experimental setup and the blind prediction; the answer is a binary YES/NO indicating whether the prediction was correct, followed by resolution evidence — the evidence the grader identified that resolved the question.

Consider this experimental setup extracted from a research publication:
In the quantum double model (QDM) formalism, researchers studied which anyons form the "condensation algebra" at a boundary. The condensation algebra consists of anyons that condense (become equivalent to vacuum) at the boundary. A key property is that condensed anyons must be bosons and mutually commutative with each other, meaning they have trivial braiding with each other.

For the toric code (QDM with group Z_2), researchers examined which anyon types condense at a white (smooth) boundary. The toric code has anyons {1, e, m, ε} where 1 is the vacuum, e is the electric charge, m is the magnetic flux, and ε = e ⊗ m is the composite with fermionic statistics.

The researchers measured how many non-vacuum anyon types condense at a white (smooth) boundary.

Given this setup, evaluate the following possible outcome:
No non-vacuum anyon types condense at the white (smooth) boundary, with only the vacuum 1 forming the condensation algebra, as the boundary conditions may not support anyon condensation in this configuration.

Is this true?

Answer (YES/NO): NO